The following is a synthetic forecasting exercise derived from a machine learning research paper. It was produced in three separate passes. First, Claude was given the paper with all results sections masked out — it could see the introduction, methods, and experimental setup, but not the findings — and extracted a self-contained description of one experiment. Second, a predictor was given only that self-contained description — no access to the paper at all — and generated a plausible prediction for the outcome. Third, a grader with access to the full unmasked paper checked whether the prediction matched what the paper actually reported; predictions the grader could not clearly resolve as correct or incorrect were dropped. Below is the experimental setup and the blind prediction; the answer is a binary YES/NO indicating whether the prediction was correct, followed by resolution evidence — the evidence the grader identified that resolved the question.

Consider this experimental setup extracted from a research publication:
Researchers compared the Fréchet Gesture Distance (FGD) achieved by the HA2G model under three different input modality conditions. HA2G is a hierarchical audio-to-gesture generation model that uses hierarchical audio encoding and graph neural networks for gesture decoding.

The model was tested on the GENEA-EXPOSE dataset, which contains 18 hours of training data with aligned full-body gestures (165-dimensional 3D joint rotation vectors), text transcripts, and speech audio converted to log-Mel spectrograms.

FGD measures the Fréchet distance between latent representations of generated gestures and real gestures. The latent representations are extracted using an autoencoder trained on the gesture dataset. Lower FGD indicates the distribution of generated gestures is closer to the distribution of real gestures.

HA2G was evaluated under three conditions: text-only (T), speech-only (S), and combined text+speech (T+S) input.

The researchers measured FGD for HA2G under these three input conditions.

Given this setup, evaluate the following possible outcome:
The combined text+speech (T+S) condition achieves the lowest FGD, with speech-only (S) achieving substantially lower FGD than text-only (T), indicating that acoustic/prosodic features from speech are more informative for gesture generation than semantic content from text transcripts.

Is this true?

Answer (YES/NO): NO